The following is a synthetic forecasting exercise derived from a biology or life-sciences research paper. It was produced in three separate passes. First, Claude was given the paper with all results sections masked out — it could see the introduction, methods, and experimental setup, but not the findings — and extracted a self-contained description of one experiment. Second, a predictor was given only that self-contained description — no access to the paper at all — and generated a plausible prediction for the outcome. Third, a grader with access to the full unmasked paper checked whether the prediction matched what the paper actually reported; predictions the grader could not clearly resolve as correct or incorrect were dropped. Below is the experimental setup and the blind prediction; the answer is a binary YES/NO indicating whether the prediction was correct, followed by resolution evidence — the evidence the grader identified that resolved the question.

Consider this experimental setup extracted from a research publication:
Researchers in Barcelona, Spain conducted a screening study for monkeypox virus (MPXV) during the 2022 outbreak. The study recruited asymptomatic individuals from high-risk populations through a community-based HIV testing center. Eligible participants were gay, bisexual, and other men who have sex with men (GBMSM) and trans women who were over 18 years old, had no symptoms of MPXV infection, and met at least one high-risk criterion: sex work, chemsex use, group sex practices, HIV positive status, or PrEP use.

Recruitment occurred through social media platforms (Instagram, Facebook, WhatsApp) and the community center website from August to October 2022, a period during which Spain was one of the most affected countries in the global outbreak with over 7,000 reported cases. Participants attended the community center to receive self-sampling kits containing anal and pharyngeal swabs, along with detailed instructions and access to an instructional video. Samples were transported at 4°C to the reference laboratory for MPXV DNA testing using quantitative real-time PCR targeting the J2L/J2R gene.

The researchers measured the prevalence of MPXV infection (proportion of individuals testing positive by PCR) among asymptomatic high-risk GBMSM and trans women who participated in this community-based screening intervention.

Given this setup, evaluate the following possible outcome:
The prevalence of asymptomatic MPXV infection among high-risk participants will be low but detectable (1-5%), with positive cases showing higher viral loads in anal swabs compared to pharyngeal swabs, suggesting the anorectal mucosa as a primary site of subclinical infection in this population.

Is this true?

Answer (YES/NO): NO